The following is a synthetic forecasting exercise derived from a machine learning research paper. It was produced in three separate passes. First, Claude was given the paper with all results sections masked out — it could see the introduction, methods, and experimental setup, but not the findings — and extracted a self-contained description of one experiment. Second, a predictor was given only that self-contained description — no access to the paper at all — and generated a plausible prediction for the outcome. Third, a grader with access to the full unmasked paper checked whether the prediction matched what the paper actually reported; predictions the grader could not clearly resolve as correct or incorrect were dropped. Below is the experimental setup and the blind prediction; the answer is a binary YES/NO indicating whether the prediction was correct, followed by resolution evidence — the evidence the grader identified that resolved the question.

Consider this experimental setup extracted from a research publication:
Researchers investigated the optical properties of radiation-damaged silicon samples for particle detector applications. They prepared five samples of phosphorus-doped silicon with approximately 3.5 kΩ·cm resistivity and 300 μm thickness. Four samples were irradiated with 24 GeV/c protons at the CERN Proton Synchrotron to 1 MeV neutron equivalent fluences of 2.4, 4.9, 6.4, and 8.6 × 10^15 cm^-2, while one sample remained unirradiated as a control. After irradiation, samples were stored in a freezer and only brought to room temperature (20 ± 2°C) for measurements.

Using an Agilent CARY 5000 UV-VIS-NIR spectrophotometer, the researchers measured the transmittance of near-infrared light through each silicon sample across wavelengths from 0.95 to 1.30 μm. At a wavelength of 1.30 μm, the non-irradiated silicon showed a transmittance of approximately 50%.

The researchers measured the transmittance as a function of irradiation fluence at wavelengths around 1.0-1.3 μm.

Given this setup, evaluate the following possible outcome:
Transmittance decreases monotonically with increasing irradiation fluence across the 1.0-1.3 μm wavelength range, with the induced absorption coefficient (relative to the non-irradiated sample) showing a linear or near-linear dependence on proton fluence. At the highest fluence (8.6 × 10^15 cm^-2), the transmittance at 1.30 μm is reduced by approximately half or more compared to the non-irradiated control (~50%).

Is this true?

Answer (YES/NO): NO